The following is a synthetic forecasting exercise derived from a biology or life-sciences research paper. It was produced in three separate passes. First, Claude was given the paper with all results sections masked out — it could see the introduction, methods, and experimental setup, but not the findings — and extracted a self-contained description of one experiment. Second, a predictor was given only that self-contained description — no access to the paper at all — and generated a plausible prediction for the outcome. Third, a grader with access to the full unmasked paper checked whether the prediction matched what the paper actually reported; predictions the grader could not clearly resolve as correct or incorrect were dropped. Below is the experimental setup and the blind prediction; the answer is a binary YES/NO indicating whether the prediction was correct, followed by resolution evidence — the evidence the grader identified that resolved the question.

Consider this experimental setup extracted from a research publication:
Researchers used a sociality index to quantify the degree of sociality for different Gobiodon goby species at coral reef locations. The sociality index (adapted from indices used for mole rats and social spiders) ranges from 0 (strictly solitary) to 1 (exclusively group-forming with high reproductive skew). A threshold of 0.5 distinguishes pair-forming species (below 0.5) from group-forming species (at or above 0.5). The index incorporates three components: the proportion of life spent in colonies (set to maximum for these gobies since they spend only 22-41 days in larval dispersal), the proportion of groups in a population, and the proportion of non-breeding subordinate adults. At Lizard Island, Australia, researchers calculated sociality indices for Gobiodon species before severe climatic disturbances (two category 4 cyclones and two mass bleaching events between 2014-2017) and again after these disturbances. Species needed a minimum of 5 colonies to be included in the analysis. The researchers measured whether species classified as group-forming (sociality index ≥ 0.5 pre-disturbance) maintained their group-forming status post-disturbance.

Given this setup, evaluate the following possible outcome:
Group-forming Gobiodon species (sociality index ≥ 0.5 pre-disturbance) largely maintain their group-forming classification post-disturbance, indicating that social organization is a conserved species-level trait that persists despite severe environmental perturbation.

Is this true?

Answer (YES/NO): NO